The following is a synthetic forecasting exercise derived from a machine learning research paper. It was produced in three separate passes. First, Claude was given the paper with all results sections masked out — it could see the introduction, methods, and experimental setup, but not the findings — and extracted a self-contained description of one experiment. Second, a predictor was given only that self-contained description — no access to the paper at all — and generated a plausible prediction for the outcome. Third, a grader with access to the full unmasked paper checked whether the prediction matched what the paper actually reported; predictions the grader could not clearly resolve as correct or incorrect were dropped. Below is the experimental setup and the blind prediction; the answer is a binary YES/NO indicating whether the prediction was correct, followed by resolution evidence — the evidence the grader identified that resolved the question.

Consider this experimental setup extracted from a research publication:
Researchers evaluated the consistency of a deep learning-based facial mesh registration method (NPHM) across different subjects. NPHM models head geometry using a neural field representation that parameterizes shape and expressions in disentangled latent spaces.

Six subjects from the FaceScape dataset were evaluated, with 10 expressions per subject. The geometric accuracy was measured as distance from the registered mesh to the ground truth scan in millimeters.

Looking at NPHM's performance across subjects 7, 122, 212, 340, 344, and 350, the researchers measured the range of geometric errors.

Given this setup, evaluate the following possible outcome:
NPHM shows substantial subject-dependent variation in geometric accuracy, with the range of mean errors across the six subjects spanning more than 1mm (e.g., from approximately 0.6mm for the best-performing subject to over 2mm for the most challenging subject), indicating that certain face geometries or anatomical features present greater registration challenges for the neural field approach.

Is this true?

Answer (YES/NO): NO